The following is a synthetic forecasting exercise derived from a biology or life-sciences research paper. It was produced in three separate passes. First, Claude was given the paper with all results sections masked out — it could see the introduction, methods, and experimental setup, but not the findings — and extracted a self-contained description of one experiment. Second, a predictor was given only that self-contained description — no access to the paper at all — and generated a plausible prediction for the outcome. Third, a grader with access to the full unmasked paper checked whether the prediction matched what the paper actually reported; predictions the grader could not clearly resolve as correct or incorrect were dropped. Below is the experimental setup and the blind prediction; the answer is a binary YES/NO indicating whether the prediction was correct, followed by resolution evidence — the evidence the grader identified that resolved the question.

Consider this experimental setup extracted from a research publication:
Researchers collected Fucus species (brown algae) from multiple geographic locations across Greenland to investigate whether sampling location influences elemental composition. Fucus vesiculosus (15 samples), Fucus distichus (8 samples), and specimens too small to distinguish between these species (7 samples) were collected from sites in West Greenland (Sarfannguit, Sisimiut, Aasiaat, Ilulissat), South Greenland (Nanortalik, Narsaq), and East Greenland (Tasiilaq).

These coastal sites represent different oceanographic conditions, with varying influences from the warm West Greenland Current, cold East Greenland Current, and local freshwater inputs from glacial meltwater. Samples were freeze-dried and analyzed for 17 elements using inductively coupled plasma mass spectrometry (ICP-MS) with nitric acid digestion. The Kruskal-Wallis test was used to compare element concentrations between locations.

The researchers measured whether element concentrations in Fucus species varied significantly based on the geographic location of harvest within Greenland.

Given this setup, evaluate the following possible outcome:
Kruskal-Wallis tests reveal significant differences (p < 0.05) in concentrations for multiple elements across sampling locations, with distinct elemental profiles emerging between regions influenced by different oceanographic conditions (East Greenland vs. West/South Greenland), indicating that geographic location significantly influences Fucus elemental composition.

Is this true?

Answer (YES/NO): YES